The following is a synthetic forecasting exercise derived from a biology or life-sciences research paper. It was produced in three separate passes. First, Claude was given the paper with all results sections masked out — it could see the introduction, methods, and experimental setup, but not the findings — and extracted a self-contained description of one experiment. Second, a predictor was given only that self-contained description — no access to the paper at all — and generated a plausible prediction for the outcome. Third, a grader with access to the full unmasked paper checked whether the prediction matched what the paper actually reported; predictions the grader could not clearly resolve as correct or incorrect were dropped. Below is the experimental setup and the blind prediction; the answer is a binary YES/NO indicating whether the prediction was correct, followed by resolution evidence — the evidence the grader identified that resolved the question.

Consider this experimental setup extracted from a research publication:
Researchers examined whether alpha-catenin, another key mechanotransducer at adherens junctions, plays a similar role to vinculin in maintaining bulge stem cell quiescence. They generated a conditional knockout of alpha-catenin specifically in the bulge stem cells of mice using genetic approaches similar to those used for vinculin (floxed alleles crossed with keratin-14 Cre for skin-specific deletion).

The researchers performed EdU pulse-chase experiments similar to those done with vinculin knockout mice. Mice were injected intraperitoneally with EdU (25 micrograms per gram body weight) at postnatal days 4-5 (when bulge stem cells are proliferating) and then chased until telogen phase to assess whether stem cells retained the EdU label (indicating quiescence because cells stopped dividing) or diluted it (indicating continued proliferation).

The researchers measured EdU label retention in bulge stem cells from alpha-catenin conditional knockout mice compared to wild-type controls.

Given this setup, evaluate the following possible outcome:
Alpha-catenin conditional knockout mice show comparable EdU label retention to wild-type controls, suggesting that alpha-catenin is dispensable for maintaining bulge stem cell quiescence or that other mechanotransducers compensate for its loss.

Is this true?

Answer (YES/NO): NO